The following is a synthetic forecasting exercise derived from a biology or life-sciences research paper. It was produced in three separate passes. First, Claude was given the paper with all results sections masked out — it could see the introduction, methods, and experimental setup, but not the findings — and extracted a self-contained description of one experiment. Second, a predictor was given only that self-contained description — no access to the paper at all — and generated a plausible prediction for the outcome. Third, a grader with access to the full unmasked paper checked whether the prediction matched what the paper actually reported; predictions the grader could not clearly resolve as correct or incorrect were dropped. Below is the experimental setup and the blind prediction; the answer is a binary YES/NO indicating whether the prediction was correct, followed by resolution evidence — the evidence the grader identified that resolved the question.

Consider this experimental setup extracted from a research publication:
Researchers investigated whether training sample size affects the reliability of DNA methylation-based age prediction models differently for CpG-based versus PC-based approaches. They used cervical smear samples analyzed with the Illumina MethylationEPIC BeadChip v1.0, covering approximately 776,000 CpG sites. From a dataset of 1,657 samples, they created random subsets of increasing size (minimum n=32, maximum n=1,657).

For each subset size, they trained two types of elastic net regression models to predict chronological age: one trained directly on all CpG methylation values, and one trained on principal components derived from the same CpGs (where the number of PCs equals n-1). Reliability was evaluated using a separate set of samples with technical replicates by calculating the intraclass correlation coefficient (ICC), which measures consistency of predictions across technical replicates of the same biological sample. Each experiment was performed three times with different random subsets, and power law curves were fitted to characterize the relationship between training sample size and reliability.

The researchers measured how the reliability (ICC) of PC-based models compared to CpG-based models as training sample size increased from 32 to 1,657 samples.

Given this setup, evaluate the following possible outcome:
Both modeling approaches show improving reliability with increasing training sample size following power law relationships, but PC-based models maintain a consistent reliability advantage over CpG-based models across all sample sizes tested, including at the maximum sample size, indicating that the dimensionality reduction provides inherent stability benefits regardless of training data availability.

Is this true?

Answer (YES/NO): NO